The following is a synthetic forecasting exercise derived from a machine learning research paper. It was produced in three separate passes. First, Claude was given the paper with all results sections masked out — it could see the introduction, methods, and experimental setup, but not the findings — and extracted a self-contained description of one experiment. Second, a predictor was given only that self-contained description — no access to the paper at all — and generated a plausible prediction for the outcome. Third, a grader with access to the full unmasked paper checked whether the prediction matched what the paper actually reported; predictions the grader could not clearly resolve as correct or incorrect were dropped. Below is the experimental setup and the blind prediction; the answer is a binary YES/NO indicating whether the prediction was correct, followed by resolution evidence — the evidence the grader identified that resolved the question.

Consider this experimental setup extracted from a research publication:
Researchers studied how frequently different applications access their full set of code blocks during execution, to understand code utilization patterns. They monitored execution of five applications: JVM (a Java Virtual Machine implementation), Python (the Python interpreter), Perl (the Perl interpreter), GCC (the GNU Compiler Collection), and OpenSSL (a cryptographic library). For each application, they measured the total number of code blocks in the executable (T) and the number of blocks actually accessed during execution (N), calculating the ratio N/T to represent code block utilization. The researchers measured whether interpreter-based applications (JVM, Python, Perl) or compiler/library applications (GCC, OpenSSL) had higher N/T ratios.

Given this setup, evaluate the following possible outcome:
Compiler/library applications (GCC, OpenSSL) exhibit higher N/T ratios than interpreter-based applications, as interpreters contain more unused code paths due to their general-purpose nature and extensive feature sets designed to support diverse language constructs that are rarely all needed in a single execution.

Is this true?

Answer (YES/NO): NO